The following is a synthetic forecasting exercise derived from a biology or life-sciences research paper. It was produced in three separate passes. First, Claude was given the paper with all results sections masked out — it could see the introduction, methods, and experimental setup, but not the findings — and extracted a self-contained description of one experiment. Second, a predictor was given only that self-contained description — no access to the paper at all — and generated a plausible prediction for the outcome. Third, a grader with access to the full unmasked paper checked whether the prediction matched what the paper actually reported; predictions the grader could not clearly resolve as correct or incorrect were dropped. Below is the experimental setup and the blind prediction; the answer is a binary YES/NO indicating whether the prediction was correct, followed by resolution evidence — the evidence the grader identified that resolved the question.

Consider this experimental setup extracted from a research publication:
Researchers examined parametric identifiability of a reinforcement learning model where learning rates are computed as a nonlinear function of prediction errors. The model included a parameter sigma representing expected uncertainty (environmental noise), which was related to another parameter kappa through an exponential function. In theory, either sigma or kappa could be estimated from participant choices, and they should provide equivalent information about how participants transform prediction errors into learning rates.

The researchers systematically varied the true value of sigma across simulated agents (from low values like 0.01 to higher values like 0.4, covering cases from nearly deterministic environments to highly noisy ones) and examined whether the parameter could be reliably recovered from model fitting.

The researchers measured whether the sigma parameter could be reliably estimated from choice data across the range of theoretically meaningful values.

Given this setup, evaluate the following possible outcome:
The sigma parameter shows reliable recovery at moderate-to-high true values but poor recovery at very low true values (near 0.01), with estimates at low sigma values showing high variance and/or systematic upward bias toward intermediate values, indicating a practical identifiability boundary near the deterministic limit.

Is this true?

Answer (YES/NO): NO